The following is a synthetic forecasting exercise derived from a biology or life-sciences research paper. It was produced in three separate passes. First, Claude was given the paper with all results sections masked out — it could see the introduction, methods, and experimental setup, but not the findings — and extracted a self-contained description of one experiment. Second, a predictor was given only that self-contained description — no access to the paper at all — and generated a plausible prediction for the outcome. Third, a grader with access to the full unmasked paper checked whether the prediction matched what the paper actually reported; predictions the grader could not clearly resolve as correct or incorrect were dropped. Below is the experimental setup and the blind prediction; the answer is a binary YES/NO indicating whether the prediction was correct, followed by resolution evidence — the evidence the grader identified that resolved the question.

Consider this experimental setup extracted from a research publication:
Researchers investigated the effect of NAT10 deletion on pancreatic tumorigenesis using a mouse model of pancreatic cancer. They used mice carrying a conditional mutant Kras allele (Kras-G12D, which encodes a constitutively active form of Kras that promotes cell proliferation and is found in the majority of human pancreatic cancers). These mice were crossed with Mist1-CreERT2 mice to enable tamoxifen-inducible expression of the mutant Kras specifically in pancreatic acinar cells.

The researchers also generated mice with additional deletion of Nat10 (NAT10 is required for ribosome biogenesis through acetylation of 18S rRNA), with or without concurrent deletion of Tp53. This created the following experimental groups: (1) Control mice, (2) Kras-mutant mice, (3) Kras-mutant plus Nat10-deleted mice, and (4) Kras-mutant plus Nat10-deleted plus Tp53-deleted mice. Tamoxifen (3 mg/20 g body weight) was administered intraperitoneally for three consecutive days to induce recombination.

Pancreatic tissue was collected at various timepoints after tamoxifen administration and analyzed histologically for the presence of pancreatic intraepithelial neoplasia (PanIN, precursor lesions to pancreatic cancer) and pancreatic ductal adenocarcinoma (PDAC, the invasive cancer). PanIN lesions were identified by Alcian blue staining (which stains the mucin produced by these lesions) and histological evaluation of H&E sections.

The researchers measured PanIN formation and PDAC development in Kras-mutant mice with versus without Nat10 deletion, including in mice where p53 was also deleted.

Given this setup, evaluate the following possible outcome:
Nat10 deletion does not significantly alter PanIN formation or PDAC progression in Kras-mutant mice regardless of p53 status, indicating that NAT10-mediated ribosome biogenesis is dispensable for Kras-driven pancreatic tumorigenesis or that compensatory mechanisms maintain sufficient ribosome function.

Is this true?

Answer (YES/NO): NO